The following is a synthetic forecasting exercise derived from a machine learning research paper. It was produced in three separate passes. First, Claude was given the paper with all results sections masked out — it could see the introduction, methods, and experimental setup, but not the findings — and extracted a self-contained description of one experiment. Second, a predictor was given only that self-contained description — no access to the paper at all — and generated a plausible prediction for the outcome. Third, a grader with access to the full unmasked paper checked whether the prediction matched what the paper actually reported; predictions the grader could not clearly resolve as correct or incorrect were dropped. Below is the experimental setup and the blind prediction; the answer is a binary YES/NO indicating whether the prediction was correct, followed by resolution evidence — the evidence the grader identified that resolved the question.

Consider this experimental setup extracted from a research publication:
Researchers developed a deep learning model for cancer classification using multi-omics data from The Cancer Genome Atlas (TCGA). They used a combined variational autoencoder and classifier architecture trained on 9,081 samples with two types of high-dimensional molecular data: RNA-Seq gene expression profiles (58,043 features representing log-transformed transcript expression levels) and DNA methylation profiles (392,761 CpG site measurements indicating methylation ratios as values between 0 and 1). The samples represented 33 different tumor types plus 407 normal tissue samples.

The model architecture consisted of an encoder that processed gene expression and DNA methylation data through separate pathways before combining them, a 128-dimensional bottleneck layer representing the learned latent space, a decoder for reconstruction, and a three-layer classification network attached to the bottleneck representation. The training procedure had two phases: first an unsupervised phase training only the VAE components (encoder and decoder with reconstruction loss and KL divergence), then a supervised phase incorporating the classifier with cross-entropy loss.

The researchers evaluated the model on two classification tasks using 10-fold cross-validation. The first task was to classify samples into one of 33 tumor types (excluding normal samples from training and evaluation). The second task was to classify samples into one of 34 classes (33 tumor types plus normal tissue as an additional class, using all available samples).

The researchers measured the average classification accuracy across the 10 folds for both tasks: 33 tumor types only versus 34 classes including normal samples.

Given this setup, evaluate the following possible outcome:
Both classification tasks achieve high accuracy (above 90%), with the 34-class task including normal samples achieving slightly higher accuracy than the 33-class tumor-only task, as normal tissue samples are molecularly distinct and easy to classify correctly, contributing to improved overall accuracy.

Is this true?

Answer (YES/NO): NO